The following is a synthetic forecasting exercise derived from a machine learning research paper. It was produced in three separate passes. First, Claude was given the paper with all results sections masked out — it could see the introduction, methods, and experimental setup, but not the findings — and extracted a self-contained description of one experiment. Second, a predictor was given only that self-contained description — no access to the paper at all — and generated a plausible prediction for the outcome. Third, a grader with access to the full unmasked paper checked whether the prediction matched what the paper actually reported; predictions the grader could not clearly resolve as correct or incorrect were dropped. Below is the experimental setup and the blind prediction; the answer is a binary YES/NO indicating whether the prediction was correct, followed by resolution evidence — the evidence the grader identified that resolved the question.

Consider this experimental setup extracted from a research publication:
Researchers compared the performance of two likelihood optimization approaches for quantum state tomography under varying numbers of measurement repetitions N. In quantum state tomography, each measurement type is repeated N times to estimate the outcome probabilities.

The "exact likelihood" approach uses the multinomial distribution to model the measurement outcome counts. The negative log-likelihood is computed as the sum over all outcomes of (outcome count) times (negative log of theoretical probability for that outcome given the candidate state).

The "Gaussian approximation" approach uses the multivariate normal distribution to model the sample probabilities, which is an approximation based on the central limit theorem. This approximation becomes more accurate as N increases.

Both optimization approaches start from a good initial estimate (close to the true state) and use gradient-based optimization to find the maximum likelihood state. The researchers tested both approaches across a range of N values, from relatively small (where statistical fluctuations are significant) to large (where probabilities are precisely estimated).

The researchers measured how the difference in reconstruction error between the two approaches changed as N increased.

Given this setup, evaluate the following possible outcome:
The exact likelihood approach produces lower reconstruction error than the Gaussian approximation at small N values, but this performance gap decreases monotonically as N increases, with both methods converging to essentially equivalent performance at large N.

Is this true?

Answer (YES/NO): YES